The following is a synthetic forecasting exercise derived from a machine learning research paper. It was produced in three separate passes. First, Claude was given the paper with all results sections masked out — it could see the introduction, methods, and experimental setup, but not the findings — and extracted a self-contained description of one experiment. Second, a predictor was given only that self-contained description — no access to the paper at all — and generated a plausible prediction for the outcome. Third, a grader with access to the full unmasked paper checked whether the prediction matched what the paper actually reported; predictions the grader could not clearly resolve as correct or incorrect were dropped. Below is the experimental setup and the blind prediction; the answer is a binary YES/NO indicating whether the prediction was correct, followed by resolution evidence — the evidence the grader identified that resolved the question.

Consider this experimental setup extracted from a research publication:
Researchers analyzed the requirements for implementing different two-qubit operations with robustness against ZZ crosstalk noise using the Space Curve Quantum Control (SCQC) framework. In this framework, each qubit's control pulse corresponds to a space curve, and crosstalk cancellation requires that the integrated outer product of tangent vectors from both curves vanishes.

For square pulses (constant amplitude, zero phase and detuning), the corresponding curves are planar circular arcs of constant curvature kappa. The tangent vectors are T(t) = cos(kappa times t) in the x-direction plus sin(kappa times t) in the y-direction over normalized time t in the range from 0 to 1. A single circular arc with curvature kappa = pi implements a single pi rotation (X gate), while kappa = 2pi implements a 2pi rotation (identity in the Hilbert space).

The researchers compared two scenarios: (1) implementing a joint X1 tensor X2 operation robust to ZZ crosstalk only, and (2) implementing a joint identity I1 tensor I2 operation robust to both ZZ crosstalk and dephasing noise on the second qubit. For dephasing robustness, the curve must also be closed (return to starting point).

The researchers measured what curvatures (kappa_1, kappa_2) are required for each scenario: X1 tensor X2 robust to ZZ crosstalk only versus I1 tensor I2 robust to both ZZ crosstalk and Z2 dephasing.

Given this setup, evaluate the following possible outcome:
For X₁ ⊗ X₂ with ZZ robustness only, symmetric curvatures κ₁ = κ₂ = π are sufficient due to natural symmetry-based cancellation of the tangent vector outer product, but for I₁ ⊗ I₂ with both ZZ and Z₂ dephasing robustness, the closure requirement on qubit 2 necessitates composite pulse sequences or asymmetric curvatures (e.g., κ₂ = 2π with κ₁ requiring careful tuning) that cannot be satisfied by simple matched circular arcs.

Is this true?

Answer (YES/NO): NO